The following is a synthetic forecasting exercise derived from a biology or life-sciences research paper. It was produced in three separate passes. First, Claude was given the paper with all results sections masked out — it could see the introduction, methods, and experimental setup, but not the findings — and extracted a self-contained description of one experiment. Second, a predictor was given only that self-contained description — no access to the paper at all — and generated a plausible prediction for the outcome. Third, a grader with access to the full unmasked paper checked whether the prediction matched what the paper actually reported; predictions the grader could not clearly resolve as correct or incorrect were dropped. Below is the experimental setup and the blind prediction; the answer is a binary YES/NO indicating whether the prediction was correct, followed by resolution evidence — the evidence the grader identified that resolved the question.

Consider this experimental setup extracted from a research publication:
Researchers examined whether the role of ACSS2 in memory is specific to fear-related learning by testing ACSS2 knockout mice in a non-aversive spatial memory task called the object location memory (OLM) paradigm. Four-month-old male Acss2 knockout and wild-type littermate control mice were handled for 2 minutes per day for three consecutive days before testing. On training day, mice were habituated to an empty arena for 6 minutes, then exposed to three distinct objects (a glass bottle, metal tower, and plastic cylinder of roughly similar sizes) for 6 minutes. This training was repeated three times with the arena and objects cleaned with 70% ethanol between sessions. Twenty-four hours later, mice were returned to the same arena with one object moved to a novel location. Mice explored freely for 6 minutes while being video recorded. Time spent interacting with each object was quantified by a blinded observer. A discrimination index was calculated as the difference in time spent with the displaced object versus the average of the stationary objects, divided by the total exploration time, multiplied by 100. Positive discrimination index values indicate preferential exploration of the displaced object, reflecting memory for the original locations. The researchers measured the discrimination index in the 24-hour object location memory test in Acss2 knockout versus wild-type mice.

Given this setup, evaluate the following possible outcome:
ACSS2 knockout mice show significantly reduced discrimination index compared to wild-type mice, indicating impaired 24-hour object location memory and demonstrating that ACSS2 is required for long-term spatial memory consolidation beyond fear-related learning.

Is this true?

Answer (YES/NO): YES